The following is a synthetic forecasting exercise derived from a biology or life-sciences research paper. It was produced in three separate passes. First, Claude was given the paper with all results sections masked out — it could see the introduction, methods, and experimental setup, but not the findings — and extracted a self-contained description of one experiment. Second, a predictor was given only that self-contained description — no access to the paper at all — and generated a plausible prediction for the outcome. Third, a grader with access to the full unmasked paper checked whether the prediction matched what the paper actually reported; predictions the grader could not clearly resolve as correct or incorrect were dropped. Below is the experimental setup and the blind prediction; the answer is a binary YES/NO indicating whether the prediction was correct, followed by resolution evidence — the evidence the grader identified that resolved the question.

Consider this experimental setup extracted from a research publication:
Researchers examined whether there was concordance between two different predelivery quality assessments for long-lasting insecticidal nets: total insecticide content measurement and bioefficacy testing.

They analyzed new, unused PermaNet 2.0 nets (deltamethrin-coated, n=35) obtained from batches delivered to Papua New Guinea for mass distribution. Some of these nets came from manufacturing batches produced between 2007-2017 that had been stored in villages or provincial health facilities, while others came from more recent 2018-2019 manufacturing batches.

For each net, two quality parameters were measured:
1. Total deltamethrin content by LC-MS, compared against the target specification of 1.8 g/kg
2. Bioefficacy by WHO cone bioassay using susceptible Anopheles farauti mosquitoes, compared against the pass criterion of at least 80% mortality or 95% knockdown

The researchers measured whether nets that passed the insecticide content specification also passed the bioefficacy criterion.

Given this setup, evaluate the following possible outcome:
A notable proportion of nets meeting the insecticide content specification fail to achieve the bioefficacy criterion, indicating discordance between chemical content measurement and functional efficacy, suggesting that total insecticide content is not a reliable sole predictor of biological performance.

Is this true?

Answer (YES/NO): YES